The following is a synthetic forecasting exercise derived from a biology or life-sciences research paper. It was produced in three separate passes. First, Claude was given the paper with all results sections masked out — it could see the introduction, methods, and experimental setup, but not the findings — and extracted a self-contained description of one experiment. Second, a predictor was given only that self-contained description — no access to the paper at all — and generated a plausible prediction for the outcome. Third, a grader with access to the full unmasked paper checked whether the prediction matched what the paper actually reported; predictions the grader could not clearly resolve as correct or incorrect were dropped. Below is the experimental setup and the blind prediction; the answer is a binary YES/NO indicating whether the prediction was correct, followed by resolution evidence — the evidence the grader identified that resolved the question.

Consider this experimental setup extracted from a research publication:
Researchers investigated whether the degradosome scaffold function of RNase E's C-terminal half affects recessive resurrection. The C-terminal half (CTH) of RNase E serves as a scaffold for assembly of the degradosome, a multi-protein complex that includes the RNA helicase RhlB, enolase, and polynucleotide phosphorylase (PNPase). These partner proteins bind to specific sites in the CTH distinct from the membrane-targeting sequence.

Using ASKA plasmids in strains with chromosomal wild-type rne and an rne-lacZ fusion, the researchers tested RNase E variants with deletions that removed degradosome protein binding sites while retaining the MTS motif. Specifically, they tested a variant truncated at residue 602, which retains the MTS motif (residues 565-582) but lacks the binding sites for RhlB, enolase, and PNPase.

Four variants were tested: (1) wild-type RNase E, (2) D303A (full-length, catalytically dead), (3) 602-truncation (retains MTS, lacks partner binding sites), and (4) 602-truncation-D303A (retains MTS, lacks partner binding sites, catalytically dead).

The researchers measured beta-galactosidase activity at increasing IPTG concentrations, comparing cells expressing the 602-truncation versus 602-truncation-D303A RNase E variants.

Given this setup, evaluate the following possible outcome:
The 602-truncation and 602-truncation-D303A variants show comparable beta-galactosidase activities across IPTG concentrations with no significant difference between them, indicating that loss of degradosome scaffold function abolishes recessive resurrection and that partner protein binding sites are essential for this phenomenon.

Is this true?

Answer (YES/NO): NO